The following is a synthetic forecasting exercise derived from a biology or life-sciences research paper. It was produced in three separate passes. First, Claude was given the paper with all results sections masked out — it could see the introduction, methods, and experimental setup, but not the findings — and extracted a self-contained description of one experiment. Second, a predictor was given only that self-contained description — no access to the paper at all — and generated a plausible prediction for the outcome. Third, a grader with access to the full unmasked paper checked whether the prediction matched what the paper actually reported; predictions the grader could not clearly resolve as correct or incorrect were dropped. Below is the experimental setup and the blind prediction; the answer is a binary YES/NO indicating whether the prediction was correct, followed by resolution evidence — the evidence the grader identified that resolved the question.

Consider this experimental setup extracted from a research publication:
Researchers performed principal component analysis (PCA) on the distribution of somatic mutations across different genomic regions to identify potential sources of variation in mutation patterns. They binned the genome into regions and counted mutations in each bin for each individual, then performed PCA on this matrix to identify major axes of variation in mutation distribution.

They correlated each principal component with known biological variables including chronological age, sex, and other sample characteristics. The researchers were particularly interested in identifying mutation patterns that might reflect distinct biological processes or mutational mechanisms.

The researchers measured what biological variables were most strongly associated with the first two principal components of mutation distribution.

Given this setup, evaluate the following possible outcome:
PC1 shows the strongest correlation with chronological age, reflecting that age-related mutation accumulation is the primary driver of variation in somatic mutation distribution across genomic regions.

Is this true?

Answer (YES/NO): NO